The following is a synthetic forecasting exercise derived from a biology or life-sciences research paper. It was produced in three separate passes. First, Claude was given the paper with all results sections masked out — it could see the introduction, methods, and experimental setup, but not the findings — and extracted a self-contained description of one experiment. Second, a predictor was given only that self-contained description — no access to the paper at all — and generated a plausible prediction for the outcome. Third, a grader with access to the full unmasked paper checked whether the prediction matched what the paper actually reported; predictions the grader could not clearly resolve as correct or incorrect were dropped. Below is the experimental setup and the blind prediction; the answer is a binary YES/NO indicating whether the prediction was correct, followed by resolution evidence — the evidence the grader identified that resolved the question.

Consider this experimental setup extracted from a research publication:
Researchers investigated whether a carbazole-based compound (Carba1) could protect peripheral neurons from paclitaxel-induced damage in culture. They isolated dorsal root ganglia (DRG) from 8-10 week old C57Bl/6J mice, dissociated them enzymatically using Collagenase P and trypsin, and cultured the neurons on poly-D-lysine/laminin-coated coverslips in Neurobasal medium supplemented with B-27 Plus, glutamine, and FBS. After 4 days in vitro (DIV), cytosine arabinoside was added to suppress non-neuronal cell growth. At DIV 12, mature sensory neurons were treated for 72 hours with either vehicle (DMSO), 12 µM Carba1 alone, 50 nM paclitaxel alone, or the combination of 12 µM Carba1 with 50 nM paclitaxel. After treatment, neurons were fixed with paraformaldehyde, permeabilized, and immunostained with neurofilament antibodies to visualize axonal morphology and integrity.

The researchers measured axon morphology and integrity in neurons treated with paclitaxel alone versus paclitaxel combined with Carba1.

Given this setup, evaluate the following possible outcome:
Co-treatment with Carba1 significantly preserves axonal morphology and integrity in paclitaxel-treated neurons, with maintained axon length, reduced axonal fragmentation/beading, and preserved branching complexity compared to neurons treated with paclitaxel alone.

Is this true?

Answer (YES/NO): YES